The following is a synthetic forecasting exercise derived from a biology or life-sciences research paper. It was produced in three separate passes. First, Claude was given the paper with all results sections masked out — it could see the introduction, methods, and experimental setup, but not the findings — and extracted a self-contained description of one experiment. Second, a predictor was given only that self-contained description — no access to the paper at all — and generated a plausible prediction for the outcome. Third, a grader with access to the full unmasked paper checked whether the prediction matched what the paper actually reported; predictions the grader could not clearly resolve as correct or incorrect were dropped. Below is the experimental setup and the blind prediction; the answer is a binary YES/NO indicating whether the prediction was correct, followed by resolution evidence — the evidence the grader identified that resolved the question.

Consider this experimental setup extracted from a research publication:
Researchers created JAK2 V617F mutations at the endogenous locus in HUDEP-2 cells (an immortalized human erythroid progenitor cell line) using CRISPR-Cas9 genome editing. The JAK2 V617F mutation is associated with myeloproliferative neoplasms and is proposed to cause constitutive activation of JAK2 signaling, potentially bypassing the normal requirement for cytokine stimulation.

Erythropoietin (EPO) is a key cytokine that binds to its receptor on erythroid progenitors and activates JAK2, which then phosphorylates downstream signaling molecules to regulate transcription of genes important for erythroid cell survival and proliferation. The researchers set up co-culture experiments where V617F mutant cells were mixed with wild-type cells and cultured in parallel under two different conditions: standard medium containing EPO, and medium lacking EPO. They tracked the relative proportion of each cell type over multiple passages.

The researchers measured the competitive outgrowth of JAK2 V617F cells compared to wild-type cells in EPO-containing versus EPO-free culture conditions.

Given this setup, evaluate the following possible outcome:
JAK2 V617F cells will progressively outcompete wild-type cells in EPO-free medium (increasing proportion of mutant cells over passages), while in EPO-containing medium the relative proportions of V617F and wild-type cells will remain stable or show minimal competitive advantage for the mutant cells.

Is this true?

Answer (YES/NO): NO